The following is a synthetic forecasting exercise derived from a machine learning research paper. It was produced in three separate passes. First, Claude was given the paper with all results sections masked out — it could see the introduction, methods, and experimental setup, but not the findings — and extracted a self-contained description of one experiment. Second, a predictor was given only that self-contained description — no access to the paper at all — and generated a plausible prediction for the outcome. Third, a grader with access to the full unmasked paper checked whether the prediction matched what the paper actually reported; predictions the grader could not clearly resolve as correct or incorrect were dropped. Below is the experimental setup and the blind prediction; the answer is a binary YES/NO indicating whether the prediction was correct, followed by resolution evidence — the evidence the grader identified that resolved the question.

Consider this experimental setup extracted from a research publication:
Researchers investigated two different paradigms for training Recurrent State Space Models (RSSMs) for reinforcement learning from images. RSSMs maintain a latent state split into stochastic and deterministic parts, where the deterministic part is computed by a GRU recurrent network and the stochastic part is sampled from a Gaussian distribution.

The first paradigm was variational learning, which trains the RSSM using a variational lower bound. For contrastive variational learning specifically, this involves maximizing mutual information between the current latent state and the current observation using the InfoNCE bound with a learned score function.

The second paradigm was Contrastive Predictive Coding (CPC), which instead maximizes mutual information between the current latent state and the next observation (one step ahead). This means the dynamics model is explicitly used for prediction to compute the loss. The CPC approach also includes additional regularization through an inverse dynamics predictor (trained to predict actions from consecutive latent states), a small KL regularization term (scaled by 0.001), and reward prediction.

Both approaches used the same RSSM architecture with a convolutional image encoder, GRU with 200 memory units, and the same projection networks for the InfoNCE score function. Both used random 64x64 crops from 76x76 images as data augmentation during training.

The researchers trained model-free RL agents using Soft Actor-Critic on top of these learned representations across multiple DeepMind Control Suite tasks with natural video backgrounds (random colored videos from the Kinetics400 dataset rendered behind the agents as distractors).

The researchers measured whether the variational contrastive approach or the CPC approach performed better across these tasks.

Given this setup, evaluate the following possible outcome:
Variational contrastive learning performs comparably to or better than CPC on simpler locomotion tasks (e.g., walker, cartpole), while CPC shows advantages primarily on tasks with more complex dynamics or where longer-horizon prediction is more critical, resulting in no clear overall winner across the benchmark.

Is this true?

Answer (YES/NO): NO